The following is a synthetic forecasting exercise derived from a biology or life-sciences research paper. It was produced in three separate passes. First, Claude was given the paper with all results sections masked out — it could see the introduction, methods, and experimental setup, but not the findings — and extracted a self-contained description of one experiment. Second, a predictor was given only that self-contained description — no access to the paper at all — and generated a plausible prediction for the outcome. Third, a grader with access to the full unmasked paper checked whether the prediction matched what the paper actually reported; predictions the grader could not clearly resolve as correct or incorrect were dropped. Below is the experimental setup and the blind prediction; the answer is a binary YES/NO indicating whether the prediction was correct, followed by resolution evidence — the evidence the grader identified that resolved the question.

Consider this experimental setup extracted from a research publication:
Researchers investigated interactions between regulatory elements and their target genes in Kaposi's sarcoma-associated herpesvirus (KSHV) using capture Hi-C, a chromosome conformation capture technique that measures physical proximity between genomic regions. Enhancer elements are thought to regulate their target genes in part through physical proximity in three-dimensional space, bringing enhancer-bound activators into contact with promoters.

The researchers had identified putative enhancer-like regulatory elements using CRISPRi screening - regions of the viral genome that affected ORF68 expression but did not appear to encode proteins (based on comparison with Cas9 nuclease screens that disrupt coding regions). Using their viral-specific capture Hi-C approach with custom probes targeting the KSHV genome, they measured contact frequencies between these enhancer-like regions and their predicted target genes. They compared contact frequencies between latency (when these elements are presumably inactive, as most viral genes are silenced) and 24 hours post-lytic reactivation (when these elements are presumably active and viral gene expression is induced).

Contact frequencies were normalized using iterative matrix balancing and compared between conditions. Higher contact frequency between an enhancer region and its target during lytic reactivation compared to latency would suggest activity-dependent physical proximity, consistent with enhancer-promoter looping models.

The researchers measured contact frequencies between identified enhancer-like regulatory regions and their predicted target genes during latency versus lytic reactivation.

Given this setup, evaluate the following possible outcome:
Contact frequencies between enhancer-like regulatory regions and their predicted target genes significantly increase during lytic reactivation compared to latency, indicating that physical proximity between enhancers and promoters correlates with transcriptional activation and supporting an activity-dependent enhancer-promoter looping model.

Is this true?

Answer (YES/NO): NO